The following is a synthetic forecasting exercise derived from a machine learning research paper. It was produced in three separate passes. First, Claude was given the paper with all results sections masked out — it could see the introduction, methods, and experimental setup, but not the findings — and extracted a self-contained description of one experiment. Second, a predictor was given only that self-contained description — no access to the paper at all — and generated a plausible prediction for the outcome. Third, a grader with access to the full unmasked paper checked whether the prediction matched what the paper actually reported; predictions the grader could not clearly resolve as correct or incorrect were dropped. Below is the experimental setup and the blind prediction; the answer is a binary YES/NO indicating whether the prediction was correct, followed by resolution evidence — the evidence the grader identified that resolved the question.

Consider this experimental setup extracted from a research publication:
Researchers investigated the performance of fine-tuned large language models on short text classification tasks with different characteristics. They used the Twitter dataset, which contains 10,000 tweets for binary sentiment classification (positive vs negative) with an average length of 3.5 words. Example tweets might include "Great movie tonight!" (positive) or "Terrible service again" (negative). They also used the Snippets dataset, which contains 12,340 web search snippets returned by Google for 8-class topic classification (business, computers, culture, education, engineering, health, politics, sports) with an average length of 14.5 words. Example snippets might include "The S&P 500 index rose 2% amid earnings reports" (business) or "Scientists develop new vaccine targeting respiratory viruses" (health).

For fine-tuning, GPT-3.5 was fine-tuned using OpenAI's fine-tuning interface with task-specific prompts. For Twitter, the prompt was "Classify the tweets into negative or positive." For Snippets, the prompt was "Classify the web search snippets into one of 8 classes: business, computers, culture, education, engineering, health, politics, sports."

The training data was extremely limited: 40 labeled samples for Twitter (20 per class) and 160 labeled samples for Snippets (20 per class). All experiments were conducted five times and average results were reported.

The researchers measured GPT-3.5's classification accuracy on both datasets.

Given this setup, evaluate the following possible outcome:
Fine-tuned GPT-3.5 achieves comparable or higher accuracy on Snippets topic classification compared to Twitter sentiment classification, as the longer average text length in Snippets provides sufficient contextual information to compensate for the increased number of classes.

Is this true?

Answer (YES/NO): NO